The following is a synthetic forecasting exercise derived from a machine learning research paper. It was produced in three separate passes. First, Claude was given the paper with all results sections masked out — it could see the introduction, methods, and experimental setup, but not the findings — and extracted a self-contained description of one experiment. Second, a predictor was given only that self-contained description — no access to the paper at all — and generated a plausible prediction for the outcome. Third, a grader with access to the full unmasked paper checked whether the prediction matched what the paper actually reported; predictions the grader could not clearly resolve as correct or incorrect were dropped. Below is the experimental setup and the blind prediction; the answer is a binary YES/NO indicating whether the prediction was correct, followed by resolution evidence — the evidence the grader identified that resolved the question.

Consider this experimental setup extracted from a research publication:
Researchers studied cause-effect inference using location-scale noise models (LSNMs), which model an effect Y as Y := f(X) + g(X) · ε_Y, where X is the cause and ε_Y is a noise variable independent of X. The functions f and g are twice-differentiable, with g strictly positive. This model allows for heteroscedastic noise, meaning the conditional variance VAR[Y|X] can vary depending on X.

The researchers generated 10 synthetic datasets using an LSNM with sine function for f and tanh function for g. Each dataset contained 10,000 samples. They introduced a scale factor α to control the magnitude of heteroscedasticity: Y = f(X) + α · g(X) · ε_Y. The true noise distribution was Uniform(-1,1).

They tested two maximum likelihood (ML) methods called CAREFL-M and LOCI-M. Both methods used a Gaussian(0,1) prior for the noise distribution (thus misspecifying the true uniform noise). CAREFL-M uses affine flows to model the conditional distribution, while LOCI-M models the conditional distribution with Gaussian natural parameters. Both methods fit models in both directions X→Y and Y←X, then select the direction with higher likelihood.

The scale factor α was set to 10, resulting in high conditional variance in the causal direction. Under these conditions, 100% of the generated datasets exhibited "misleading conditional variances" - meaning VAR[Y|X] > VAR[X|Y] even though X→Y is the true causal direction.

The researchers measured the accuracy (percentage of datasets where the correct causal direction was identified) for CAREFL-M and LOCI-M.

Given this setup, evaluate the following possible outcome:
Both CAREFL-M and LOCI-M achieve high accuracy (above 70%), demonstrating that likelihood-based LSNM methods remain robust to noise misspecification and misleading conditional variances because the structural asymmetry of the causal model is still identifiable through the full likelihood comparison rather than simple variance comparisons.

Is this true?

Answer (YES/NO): NO